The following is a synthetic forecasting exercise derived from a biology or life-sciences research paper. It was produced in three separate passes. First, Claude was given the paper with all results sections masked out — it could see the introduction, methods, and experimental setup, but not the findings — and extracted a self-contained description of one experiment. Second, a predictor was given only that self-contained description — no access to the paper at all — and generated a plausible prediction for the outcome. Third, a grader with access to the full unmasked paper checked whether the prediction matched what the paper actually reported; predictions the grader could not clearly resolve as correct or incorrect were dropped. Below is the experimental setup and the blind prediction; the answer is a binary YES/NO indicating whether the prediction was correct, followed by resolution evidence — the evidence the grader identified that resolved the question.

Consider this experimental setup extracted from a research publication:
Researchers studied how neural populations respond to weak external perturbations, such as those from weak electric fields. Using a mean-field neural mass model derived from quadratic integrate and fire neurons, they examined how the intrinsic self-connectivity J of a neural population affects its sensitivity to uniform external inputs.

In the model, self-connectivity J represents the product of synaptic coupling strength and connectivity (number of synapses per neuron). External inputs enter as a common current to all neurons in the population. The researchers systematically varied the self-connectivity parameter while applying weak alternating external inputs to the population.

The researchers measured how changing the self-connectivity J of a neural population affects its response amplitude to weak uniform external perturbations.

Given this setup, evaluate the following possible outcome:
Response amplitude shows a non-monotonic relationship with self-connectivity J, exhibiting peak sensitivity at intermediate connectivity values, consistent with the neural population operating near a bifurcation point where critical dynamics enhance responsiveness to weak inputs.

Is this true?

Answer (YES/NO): NO